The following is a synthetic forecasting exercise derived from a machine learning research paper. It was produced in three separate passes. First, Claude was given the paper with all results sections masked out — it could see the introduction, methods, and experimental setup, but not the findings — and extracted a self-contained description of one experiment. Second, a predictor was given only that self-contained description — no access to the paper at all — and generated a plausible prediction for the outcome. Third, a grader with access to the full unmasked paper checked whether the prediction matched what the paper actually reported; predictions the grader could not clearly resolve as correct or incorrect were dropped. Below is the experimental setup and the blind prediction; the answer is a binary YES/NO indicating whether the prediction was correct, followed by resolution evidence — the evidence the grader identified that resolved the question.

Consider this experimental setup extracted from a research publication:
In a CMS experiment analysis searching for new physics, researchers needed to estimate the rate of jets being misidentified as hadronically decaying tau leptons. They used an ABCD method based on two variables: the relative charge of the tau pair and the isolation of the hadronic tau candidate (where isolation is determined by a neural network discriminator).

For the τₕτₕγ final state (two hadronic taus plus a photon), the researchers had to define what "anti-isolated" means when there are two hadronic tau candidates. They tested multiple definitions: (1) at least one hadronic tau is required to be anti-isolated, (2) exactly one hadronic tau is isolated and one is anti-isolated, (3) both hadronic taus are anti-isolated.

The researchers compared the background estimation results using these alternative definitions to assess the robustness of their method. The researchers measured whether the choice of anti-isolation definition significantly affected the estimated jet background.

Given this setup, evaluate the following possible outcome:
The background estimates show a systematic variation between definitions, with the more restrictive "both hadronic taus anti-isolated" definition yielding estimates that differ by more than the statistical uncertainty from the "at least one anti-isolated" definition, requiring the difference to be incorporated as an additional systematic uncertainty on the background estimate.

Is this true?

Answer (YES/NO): NO